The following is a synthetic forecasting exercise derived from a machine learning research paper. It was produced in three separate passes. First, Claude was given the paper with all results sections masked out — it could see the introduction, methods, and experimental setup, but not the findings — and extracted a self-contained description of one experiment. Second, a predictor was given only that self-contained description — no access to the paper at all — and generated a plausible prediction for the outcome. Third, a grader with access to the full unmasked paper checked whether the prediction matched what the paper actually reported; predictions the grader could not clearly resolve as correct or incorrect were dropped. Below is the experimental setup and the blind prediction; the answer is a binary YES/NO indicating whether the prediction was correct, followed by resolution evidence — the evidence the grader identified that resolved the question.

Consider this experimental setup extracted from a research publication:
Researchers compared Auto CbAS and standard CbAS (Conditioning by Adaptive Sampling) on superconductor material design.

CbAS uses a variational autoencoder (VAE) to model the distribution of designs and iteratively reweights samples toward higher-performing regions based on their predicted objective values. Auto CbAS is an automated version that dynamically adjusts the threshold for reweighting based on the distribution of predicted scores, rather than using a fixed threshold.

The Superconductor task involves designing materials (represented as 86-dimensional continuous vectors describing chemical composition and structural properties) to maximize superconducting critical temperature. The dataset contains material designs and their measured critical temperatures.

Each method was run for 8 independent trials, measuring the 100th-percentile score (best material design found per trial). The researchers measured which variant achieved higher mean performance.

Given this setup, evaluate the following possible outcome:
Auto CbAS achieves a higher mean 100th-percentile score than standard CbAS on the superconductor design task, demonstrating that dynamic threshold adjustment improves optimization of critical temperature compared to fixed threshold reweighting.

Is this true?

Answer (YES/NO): NO